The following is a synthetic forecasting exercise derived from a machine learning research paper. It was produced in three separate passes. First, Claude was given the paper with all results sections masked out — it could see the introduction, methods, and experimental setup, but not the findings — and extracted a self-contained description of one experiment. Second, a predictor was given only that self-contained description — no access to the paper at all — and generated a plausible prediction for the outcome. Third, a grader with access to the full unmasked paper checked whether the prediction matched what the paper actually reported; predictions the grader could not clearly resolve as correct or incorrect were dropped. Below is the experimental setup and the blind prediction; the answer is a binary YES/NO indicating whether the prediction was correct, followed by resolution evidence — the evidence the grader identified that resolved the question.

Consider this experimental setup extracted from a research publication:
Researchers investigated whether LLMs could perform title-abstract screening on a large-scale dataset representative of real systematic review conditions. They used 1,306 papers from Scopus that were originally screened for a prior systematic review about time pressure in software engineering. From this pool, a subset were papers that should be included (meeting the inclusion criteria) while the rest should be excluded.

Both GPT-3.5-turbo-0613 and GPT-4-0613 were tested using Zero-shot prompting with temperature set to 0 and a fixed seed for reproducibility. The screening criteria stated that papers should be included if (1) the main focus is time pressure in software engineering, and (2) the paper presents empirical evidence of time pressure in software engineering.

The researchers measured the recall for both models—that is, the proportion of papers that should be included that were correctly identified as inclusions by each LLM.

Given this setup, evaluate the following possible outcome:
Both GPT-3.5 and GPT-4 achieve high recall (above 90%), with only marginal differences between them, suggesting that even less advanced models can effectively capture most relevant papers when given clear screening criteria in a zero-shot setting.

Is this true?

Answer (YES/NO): NO